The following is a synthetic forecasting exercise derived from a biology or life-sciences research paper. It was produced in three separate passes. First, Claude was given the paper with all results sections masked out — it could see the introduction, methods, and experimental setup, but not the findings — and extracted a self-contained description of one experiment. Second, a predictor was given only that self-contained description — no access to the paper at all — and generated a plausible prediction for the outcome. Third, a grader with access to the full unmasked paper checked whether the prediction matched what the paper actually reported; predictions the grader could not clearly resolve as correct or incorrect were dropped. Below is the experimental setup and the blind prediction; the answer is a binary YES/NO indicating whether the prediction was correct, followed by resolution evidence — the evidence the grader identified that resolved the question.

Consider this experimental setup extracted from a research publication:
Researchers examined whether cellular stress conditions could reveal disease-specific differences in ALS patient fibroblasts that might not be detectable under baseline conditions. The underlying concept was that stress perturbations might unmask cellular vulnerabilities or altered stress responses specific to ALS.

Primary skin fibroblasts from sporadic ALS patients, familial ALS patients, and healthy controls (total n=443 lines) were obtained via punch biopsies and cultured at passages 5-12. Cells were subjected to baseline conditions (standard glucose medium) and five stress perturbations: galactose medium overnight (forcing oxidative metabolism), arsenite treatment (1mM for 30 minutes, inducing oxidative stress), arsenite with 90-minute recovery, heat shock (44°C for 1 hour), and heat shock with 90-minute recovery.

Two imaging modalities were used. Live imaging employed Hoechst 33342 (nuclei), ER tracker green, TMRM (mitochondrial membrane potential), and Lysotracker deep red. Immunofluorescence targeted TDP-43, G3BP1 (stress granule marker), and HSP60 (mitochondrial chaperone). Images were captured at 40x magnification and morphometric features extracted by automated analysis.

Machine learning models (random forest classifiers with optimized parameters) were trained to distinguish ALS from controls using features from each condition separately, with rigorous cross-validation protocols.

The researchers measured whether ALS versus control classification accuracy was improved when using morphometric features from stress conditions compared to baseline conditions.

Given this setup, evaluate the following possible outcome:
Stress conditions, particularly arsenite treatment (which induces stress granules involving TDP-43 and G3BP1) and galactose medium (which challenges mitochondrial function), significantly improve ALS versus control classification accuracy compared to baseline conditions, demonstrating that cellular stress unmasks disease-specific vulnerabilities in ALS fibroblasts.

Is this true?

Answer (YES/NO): NO